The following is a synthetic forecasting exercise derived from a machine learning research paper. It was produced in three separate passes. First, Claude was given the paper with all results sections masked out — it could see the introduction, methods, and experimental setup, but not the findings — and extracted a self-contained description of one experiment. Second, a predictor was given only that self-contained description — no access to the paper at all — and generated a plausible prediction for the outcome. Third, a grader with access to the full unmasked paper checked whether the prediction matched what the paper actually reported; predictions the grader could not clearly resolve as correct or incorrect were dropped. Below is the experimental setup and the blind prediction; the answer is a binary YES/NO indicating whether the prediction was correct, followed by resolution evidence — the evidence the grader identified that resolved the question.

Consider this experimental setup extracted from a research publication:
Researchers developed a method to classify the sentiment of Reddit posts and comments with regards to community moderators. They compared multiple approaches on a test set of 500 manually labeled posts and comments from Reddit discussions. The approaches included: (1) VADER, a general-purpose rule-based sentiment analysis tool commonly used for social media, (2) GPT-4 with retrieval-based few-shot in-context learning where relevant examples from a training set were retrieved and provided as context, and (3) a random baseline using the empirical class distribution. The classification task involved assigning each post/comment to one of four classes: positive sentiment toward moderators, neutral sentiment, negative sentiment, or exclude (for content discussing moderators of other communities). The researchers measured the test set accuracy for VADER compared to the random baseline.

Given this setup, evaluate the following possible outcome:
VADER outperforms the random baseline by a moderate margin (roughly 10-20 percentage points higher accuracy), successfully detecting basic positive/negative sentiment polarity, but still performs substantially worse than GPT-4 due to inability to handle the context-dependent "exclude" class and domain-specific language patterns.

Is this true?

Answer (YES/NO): NO